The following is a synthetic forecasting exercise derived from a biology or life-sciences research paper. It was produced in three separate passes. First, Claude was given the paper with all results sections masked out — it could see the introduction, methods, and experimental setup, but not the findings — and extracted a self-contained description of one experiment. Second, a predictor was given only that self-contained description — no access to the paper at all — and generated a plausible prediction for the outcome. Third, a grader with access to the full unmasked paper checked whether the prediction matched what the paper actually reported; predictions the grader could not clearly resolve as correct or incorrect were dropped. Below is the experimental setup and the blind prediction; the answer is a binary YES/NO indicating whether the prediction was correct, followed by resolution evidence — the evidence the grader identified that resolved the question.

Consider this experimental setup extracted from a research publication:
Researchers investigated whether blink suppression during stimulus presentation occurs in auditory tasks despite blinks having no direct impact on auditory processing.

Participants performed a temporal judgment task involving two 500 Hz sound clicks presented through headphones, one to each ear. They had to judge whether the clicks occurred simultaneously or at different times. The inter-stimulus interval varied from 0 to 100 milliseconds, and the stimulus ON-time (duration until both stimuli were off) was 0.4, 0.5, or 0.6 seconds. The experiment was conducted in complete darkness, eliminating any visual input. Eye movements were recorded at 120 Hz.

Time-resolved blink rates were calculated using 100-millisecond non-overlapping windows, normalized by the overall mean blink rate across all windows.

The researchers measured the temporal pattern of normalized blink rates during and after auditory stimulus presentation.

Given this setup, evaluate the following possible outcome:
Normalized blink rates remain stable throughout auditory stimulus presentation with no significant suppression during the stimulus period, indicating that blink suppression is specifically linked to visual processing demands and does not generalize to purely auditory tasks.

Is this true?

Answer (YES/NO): NO